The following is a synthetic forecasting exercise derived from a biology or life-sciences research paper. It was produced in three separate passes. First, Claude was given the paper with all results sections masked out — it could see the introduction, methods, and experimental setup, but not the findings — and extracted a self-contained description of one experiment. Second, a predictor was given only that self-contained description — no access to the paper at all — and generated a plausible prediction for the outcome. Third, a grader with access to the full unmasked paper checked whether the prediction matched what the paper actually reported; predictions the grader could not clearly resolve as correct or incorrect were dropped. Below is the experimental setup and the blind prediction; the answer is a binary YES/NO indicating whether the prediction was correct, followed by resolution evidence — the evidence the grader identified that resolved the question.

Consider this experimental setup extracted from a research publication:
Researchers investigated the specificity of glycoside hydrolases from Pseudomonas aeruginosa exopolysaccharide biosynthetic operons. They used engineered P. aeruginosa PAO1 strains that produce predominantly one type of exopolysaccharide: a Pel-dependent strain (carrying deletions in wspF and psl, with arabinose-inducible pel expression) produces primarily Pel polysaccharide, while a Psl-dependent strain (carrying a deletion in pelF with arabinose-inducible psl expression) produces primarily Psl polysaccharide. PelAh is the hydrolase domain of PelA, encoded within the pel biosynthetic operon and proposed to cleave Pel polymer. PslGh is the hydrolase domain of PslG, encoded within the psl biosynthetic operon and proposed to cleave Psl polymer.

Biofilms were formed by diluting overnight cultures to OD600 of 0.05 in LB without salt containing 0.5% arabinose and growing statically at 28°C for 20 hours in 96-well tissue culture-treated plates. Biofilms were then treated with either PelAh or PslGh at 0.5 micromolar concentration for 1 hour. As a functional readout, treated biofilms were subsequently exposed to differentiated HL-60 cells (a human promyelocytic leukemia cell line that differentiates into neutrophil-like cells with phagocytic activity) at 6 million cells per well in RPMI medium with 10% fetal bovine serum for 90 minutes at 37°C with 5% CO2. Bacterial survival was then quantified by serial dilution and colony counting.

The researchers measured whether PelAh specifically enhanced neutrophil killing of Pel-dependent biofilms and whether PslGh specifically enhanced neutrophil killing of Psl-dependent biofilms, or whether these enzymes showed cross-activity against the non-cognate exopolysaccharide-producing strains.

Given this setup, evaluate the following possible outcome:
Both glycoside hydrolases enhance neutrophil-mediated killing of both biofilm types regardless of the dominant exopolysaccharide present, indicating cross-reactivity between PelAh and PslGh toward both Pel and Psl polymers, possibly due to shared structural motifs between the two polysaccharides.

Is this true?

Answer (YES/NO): NO